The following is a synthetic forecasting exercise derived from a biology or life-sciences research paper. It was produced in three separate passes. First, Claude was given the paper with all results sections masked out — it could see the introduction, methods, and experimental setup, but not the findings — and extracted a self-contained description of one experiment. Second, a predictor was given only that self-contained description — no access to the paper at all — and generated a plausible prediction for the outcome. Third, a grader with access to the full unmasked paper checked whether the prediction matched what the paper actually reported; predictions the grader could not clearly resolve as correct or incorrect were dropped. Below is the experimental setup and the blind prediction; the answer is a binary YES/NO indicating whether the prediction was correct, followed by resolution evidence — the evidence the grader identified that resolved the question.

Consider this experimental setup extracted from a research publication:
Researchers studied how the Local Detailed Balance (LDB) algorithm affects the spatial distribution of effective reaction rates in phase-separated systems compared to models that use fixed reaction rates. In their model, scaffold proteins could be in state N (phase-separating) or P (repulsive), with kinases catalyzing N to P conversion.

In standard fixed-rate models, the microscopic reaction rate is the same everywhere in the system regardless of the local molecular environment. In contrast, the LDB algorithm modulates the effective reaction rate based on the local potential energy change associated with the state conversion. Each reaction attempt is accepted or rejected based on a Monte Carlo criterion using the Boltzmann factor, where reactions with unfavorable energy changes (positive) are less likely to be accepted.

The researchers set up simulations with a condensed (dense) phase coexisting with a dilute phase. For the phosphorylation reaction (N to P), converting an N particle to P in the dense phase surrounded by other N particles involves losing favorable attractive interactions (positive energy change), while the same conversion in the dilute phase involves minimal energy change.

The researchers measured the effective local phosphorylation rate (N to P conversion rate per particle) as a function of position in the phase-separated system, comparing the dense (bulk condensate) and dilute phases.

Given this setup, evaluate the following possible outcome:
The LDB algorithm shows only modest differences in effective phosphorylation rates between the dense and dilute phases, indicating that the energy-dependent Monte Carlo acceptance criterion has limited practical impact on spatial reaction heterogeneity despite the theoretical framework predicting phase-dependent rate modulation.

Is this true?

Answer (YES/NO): NO